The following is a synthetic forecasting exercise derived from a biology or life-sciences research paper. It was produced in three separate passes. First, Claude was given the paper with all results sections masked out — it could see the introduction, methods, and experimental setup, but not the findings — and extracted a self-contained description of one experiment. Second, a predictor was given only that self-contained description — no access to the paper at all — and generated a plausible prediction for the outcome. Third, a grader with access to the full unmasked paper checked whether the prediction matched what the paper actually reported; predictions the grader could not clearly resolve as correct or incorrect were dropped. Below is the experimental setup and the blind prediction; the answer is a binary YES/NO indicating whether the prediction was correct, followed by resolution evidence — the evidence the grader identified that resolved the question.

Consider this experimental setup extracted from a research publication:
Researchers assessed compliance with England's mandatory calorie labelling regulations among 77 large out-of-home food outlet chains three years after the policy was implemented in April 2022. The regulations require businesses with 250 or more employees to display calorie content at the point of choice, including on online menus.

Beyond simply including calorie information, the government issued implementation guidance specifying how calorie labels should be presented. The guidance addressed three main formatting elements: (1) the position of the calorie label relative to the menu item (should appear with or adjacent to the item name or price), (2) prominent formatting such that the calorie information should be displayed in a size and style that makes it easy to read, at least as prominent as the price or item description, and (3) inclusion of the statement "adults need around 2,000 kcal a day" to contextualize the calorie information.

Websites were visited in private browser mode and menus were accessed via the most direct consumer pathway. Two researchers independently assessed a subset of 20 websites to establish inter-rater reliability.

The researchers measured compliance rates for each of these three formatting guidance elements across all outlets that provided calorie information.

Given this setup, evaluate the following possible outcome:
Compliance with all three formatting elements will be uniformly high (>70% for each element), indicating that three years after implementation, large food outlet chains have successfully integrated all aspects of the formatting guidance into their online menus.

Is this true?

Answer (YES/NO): NO